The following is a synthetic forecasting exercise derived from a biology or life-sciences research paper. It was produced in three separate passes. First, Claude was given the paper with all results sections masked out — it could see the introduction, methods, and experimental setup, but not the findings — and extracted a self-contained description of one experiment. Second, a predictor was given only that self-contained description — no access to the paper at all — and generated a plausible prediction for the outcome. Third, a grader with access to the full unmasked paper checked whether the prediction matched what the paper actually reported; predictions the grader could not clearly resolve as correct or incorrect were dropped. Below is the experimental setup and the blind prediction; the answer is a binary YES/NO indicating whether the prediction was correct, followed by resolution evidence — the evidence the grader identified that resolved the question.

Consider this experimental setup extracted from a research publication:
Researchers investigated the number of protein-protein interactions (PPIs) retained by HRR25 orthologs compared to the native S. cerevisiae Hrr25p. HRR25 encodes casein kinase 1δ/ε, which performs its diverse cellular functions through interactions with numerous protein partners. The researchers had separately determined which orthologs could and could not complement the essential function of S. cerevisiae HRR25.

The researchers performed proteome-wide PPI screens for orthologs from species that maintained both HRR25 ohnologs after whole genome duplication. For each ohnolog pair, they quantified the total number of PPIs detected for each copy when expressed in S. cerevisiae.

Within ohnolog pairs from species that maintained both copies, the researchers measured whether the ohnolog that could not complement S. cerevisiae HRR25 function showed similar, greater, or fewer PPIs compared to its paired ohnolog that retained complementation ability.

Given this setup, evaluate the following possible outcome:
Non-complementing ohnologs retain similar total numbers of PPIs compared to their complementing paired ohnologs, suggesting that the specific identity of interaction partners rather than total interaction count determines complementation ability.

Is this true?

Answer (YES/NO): NO